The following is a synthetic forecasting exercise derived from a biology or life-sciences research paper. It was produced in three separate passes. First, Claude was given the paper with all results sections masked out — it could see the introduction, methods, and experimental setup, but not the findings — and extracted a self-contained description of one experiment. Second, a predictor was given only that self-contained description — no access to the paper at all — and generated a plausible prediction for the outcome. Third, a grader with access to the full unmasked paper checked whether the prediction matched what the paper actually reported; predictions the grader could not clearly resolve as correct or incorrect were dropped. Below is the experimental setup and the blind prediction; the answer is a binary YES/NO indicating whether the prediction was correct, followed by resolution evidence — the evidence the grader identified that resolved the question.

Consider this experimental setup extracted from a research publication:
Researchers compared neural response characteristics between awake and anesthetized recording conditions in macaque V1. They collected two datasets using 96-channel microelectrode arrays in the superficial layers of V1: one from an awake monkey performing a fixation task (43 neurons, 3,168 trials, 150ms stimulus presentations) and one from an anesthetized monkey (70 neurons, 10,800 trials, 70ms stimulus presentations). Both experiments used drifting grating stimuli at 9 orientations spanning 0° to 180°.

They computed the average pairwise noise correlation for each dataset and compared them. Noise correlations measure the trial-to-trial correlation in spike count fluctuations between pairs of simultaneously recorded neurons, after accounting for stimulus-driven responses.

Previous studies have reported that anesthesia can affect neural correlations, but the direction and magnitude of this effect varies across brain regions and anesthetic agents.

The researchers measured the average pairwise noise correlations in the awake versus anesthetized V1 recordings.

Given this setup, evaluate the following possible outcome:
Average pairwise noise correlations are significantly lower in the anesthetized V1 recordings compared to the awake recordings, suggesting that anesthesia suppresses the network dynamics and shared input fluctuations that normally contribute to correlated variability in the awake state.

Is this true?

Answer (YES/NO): NO